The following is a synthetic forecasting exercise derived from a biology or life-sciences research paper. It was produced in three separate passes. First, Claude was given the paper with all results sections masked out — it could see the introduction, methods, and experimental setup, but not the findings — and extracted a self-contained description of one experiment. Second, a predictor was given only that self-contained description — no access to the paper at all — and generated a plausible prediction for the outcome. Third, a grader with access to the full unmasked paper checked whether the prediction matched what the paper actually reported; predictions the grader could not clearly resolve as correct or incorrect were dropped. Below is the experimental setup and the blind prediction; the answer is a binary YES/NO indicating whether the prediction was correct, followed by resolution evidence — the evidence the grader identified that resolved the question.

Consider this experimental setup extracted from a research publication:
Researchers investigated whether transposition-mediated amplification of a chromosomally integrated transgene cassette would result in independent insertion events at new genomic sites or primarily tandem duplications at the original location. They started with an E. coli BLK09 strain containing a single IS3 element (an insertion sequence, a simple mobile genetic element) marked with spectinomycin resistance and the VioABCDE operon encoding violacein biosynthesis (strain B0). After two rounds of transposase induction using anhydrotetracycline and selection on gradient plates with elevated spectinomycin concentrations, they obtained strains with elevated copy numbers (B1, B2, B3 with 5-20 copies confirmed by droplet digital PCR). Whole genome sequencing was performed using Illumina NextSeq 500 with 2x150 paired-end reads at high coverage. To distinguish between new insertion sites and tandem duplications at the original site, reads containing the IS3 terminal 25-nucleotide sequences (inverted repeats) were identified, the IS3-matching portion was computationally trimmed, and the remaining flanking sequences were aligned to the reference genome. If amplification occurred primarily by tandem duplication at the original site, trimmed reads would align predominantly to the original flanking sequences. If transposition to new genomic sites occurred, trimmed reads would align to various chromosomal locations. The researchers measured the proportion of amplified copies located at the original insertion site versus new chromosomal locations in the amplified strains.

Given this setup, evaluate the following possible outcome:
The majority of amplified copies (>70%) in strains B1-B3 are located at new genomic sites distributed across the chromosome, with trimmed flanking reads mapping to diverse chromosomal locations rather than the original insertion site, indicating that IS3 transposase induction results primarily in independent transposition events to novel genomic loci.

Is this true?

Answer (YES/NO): NO